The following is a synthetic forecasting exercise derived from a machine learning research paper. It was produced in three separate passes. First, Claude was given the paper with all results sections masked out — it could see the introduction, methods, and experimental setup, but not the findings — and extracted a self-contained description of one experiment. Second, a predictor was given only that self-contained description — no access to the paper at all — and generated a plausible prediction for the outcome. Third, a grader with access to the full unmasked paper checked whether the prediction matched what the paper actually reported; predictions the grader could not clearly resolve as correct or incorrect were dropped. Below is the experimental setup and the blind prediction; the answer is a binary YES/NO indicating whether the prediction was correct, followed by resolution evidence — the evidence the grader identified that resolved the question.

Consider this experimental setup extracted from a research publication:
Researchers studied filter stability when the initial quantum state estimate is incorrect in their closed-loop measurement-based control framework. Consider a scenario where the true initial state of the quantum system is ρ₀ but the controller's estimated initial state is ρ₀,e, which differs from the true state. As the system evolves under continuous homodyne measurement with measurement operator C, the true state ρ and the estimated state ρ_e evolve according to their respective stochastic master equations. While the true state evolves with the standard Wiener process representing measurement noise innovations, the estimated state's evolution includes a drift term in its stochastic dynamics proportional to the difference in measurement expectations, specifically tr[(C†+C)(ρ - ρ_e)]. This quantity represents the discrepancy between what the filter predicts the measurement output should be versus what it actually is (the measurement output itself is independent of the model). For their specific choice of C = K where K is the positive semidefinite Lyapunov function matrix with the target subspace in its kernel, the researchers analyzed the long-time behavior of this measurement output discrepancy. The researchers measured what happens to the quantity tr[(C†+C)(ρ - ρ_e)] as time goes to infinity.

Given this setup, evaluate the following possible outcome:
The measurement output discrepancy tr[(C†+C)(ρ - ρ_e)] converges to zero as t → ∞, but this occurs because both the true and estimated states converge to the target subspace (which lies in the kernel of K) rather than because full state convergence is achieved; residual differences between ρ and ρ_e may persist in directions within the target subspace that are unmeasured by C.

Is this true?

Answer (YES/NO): YES